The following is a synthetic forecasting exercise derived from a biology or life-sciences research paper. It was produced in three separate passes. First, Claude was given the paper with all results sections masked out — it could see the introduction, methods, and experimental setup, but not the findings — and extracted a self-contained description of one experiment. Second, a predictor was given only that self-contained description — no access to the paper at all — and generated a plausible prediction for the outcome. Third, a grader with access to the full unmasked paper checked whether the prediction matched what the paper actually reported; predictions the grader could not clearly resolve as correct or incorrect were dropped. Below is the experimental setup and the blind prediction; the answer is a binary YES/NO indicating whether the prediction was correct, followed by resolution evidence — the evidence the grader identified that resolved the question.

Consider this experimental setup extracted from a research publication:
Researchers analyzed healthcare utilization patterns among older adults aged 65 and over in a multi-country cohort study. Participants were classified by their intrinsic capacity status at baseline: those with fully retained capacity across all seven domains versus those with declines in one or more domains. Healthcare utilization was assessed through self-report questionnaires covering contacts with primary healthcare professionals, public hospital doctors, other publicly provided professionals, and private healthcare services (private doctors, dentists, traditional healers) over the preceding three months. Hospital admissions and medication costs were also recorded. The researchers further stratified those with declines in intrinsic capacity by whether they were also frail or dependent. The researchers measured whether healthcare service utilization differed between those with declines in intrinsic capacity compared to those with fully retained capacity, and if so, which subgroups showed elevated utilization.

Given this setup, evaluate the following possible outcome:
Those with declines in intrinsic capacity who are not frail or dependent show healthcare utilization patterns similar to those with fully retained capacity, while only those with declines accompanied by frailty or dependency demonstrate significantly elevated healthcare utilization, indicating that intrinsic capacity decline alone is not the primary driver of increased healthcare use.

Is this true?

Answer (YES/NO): YES